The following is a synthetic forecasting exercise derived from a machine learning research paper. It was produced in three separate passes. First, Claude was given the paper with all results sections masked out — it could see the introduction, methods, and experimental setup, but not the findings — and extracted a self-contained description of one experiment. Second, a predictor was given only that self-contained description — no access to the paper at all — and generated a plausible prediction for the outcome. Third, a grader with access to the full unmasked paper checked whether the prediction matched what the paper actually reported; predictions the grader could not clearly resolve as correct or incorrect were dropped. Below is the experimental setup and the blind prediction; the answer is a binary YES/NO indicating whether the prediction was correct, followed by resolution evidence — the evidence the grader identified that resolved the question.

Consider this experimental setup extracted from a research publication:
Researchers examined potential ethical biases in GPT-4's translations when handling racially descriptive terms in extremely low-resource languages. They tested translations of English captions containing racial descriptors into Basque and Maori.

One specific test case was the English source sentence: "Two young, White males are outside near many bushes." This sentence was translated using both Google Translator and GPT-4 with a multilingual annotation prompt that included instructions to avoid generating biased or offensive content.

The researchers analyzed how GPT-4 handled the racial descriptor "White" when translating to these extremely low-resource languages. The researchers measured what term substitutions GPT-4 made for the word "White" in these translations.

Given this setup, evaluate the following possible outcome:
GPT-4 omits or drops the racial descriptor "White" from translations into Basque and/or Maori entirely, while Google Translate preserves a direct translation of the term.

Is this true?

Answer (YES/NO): NO